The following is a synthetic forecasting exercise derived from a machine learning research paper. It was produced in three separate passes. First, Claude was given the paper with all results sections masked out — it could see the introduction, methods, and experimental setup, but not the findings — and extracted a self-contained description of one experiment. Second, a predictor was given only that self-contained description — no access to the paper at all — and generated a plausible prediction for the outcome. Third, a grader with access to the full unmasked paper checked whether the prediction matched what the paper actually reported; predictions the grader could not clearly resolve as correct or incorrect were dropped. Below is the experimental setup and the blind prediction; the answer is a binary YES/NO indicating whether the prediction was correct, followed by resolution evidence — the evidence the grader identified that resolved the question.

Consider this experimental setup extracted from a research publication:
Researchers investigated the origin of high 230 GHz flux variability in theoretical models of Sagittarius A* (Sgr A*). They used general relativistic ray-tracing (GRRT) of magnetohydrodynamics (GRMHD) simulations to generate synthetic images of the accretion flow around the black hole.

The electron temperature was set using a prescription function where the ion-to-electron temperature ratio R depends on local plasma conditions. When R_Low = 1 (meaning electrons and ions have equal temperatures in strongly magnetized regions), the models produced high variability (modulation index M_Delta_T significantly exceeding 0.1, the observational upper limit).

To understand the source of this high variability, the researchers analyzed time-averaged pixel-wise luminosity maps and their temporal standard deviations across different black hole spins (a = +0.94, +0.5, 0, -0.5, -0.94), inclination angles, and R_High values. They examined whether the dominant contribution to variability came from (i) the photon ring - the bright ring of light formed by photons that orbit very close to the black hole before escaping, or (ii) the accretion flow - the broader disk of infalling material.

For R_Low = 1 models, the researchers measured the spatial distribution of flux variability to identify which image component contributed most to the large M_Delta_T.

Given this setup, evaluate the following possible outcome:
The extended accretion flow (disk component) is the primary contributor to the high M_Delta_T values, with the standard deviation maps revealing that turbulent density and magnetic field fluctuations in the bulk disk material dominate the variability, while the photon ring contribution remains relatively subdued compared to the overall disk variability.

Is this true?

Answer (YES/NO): NO